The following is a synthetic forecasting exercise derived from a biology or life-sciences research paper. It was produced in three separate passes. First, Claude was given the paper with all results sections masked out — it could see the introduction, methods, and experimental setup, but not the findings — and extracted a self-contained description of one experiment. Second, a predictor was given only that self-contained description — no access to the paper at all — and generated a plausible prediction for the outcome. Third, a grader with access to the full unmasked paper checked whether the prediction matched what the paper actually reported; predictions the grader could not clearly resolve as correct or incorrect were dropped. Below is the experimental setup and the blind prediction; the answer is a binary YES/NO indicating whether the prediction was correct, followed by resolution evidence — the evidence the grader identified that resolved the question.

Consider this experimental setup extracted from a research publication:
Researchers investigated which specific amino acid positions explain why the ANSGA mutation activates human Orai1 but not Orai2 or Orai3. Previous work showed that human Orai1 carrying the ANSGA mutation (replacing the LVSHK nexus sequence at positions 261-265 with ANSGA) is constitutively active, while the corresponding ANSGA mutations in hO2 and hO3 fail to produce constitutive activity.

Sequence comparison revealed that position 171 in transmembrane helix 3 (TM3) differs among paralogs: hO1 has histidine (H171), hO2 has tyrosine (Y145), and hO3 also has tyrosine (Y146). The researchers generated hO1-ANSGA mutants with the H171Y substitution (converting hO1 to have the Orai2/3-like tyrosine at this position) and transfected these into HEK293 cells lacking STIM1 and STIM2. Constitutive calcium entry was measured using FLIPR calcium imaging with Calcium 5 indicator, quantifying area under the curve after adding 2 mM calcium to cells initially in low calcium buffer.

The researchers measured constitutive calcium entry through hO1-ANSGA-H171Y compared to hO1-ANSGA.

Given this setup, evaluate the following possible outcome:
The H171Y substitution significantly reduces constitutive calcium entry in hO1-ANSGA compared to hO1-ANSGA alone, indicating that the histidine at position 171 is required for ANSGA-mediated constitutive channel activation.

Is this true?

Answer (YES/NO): YES